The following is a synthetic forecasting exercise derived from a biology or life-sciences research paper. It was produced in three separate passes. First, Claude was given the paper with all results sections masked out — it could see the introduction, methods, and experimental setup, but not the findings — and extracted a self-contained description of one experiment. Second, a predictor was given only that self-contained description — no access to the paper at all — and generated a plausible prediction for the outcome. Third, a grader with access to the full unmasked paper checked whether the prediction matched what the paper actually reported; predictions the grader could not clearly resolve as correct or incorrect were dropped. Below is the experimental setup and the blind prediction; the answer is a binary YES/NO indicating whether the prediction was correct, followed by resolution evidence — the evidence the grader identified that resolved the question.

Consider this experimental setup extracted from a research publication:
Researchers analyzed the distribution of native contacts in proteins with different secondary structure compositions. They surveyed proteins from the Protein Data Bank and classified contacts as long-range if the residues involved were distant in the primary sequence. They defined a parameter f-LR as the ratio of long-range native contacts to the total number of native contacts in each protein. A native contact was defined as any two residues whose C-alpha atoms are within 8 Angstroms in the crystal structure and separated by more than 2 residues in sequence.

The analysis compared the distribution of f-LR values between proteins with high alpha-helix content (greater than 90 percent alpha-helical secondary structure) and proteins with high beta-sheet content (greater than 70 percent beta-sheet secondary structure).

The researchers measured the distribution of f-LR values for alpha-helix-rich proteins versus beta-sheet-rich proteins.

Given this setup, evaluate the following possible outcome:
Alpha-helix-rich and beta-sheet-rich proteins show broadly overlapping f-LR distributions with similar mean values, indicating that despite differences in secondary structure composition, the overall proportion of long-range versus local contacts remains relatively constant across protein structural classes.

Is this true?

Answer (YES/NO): NO